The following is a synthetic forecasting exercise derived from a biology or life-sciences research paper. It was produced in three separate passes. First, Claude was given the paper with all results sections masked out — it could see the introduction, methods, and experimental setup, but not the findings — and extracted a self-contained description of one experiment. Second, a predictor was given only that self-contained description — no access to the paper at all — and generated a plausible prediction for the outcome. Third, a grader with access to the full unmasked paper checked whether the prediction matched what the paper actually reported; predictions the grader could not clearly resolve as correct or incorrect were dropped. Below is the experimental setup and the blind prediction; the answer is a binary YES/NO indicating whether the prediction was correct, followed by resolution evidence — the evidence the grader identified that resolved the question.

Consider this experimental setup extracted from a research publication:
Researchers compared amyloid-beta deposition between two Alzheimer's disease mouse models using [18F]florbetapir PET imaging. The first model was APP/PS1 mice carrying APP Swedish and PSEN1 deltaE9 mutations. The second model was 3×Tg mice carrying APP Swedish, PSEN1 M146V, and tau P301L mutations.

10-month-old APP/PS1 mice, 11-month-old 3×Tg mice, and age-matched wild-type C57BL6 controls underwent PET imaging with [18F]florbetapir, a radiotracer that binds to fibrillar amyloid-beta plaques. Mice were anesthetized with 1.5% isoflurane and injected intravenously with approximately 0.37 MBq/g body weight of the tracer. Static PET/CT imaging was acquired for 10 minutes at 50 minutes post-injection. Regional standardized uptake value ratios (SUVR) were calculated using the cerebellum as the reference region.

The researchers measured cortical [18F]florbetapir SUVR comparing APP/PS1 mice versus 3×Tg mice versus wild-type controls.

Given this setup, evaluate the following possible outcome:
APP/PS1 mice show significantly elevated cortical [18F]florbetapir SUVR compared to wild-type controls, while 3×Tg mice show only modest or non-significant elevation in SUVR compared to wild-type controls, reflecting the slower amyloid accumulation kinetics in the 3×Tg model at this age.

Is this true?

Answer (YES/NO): YES